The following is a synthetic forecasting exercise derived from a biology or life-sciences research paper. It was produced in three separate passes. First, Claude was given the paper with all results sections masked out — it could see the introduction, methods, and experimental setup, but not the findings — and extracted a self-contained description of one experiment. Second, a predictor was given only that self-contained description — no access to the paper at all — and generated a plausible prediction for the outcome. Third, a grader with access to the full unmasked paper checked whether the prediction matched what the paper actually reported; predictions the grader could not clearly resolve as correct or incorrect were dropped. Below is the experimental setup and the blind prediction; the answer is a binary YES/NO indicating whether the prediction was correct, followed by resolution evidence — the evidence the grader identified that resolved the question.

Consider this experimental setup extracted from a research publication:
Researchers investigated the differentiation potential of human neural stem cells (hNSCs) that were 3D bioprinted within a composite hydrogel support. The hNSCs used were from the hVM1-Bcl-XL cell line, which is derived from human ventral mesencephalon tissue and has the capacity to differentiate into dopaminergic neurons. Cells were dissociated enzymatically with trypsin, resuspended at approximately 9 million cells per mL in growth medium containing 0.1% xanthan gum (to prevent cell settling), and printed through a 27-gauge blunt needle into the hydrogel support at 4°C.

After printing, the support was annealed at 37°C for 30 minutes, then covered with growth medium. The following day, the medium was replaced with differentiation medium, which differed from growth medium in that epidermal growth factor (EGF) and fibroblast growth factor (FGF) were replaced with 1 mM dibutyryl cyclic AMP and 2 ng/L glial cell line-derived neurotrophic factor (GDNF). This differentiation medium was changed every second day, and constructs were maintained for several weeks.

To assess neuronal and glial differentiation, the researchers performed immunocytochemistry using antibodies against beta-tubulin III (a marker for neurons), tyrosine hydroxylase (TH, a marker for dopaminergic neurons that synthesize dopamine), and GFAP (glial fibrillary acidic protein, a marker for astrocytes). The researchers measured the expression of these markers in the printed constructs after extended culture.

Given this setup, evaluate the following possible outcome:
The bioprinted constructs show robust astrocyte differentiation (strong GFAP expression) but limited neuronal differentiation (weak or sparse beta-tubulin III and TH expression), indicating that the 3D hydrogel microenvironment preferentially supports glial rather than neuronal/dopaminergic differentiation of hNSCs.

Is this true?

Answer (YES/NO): NO